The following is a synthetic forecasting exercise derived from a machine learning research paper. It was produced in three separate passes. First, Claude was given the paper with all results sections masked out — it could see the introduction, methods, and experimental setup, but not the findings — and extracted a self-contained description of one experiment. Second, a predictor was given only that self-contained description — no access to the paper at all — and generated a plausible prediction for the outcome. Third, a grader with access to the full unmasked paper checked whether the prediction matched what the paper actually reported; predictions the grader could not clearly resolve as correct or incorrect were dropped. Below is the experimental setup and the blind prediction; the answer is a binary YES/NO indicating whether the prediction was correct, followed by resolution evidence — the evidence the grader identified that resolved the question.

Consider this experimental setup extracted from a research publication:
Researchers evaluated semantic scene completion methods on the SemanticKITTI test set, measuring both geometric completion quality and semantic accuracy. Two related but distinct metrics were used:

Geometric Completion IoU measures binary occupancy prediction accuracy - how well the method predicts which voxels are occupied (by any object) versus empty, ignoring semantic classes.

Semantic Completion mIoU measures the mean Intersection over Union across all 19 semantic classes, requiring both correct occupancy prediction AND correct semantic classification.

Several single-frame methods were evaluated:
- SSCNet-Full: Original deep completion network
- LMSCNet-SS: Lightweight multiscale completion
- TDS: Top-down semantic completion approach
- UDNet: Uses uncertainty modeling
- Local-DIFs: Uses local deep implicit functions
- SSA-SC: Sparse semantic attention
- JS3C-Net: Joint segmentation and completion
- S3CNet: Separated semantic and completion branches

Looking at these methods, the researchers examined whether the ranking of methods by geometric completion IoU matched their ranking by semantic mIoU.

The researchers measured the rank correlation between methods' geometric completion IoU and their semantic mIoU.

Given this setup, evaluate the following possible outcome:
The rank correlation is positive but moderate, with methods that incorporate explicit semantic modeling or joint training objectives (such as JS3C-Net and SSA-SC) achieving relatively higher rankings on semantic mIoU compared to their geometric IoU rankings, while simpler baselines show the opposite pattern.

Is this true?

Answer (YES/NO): NO